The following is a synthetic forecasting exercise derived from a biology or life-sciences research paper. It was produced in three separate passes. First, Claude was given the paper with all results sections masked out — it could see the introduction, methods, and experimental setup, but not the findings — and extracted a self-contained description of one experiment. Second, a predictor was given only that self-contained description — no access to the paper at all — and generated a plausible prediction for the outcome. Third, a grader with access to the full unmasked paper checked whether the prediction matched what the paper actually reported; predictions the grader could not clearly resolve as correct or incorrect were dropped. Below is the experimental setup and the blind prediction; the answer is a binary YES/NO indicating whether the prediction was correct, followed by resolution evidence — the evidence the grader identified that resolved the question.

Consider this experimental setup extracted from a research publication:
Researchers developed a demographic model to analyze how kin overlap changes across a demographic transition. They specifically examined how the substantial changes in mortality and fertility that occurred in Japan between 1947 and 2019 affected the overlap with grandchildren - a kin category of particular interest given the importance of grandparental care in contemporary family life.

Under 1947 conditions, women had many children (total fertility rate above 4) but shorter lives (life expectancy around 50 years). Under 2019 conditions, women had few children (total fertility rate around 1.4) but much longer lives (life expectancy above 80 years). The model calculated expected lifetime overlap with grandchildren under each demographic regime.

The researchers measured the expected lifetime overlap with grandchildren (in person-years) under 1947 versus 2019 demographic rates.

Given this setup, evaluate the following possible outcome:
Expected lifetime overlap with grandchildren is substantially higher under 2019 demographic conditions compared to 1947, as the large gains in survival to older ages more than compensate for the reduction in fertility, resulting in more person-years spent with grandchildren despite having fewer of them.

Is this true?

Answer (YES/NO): NO